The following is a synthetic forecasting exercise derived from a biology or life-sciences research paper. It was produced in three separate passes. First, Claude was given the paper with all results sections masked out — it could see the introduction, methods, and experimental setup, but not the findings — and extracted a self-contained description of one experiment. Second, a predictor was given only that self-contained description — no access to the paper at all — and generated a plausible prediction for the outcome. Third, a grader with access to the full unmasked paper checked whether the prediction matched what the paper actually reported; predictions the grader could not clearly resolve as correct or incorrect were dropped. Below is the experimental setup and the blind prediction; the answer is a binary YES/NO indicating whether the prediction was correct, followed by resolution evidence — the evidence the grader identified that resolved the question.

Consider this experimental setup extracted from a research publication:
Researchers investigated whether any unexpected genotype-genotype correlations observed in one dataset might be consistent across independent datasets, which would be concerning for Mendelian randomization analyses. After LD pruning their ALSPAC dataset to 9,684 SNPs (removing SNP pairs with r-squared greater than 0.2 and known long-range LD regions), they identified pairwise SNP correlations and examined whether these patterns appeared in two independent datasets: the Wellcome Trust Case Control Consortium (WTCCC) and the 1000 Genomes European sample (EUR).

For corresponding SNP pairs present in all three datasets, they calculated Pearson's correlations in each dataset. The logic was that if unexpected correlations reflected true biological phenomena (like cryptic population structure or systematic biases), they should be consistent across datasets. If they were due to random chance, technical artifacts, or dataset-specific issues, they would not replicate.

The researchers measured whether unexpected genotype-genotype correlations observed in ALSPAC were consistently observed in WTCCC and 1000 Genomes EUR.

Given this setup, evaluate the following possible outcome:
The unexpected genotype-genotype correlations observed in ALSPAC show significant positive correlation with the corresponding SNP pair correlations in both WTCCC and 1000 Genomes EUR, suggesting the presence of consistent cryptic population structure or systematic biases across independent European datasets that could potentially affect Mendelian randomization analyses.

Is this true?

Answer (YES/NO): NO